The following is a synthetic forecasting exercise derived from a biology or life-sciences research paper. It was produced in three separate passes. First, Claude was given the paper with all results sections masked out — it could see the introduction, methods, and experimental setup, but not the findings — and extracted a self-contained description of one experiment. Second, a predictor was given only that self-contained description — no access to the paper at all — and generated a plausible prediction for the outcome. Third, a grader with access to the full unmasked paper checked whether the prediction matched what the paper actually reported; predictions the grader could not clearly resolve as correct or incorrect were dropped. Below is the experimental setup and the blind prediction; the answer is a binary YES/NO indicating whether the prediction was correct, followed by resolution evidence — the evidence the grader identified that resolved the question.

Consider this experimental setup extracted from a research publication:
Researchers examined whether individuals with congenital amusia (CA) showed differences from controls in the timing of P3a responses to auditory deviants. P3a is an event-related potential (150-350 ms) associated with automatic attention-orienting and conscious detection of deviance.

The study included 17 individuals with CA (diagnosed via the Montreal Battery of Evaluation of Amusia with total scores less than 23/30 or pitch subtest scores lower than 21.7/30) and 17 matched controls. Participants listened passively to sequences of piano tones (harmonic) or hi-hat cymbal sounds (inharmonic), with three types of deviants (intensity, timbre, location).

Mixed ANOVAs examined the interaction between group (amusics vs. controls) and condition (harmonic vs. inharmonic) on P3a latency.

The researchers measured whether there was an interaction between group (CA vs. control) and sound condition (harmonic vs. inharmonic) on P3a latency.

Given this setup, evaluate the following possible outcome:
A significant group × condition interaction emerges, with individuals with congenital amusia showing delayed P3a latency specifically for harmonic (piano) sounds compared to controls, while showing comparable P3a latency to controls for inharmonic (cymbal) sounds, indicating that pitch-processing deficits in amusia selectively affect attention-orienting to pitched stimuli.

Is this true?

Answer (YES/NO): NO